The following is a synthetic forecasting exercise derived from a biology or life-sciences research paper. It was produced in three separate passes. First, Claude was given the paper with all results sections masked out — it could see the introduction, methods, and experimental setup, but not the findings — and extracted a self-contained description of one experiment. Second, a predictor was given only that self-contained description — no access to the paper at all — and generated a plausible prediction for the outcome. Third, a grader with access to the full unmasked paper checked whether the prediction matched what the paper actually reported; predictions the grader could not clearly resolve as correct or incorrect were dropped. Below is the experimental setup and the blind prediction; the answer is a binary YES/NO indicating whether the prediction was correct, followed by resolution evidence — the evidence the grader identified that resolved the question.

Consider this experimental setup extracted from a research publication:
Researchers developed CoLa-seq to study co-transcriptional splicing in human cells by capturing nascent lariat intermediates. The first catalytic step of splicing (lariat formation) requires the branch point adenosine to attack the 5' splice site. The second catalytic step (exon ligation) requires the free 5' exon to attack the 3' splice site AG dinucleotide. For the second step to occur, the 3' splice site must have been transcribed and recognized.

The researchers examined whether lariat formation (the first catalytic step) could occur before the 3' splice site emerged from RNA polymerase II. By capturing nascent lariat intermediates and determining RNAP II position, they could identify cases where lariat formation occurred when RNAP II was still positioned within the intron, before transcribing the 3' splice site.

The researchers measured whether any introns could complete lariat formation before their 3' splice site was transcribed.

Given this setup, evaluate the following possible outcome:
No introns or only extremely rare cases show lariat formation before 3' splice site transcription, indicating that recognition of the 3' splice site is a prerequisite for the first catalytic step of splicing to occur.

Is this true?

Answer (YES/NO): NO